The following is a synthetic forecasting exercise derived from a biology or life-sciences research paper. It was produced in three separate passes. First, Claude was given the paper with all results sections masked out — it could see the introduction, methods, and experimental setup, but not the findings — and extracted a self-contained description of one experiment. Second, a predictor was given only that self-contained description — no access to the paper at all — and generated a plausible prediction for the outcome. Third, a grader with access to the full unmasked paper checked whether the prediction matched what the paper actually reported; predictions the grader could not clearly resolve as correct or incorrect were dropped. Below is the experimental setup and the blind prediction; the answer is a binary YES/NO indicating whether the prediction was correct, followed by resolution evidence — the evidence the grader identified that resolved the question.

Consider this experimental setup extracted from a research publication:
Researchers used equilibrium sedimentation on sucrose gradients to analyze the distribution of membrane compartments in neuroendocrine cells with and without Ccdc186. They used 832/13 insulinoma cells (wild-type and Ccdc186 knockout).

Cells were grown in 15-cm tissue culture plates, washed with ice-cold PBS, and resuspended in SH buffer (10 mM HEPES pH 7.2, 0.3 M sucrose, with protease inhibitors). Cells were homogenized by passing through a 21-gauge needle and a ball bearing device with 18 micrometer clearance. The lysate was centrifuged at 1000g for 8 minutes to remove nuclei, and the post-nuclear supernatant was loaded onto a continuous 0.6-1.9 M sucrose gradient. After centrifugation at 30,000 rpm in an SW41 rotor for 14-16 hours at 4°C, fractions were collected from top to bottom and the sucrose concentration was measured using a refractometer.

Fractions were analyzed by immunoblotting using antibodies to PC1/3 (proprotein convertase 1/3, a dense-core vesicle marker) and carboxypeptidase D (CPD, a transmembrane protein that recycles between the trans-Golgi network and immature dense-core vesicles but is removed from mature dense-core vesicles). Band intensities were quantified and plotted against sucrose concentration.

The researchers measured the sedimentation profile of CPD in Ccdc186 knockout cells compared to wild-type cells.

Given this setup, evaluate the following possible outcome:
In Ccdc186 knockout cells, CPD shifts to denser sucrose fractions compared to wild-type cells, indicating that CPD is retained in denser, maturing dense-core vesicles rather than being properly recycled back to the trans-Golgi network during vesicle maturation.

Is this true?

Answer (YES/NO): YES